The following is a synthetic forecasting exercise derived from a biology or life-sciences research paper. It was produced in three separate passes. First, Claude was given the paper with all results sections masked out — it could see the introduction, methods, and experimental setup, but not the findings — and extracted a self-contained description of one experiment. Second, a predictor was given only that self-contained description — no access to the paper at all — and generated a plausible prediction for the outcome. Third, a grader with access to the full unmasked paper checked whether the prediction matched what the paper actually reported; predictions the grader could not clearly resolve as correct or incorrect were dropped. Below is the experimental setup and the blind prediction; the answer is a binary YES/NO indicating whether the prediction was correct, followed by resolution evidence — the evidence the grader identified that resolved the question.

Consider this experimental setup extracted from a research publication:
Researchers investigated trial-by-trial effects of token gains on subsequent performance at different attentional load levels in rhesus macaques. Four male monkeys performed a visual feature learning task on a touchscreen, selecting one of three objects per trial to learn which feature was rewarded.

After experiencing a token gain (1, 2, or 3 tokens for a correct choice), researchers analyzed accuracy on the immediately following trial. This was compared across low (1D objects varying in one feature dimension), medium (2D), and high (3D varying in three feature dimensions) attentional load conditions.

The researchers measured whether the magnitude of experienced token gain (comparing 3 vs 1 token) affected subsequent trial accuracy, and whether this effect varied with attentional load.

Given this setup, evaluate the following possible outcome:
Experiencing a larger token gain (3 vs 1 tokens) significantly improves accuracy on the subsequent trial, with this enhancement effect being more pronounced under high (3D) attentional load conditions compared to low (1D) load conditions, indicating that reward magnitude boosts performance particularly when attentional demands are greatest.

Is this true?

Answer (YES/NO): NO